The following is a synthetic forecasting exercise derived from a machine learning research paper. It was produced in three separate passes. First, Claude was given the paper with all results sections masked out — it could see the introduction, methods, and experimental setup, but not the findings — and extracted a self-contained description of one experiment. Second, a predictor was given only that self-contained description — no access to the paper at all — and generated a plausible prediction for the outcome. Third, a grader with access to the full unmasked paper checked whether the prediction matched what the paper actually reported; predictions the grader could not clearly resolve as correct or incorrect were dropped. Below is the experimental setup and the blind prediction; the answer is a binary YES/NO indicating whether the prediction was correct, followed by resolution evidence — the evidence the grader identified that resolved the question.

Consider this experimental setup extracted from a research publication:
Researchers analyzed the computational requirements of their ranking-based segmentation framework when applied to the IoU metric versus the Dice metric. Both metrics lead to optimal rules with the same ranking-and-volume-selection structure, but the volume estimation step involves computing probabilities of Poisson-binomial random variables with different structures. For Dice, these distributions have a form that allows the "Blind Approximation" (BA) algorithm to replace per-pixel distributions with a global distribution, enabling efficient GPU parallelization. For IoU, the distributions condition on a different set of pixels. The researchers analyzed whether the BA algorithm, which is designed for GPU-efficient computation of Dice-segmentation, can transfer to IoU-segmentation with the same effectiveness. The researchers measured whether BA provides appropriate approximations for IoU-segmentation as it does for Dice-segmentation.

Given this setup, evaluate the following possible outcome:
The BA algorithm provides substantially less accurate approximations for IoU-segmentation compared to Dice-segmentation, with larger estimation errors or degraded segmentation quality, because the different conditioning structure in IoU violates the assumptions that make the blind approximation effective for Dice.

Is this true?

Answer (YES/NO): YES